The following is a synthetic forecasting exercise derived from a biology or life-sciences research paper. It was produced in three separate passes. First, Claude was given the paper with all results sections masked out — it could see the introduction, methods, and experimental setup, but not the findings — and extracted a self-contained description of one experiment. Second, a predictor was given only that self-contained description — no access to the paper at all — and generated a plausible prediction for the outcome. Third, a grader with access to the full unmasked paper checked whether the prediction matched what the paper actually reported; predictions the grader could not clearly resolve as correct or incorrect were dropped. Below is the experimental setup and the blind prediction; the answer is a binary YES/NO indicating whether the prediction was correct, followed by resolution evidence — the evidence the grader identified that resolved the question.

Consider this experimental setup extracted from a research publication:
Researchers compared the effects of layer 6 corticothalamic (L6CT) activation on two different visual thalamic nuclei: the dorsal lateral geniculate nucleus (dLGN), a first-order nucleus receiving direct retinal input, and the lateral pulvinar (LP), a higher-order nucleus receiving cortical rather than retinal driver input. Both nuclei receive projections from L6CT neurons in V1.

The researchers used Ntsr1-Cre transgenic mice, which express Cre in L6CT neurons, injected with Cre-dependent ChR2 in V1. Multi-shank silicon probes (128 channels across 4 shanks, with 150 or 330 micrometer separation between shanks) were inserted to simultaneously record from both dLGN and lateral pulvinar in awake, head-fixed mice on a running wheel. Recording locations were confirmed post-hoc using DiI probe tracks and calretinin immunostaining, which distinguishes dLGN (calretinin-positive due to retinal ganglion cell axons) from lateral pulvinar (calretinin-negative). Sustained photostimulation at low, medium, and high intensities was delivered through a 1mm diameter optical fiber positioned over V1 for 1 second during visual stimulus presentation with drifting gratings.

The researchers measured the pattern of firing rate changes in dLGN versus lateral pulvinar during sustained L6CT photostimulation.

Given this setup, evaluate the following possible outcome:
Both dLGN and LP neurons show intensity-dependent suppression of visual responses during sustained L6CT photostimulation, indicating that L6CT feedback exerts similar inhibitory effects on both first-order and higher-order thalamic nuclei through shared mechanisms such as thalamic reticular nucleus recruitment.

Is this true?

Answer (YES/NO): YES